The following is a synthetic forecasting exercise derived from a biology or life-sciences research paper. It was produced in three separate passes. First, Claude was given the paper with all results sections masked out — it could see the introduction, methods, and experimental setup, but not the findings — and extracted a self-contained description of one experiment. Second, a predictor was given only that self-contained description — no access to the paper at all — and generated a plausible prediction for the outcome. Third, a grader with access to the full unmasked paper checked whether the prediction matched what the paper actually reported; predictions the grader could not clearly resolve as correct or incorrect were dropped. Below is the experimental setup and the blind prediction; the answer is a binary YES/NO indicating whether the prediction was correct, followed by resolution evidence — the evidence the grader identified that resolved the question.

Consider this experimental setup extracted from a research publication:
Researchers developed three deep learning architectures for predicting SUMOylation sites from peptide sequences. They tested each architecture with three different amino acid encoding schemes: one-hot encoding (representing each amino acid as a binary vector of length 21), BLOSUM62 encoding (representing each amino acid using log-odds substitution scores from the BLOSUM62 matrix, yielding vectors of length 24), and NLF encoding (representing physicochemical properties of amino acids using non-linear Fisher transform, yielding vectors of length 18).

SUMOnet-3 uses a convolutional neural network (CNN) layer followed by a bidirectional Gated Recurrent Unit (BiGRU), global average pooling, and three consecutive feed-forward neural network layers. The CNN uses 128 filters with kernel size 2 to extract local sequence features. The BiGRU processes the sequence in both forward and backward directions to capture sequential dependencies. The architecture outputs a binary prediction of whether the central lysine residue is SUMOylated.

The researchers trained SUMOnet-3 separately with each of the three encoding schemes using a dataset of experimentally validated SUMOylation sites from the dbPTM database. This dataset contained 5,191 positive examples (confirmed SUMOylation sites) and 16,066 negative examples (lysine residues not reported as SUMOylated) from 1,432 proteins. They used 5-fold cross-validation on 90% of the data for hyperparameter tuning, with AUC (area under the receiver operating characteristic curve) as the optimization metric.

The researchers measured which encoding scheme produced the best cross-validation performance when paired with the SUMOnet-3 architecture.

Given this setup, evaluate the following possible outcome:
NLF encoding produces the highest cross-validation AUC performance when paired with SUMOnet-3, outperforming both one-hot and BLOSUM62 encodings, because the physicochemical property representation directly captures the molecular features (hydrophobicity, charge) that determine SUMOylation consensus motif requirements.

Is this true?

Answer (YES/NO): NO